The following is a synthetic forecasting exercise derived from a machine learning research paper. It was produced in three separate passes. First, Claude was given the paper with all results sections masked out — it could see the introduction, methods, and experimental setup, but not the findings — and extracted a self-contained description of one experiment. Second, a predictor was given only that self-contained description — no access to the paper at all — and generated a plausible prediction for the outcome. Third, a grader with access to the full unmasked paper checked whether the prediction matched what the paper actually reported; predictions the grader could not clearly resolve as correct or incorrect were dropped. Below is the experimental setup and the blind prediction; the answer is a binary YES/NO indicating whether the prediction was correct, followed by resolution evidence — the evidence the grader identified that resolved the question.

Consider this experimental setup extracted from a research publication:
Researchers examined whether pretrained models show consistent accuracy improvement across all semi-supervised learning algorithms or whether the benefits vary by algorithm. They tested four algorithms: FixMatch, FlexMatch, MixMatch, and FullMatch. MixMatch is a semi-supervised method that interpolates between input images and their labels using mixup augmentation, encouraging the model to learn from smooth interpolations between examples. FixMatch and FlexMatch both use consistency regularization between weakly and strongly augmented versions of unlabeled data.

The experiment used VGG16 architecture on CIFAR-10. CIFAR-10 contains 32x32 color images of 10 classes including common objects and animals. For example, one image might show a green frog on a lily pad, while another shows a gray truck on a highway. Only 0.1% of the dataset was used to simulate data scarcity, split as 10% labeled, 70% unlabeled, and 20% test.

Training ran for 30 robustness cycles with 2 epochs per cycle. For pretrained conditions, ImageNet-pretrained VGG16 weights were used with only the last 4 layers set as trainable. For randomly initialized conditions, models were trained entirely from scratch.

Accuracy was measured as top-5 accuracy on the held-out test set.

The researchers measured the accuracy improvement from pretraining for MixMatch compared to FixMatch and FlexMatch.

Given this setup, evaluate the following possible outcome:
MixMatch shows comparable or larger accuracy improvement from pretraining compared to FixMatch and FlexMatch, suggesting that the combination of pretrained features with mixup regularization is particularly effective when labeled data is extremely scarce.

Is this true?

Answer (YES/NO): NO